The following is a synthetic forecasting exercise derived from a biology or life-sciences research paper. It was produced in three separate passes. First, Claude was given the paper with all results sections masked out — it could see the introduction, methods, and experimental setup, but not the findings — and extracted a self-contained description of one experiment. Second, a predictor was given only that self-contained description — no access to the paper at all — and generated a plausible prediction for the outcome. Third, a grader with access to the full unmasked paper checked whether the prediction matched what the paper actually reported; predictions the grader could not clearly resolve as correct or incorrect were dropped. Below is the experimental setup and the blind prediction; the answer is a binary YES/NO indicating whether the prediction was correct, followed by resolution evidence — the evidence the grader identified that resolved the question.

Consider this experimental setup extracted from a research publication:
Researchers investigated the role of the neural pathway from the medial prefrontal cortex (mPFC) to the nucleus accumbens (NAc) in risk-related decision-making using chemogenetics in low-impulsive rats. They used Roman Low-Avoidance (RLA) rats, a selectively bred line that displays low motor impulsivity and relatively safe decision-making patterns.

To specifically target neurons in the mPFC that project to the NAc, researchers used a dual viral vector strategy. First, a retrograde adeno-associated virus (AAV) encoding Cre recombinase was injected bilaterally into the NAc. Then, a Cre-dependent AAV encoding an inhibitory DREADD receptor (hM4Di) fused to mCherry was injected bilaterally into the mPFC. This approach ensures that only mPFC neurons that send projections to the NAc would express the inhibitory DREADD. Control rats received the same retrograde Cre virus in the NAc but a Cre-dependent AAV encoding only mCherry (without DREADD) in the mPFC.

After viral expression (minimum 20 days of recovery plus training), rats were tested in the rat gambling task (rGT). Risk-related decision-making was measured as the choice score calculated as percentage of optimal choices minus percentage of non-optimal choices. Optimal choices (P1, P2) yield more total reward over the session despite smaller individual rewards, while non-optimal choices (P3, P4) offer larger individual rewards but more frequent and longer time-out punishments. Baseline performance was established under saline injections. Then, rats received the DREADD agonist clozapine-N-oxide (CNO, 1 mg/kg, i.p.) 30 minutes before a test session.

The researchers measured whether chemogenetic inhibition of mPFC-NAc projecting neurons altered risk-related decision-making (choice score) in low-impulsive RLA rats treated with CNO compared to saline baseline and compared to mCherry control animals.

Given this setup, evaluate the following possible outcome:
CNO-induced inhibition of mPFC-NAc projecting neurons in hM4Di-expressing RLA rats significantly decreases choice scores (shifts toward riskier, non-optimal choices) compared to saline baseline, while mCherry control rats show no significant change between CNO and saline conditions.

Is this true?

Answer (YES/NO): NO